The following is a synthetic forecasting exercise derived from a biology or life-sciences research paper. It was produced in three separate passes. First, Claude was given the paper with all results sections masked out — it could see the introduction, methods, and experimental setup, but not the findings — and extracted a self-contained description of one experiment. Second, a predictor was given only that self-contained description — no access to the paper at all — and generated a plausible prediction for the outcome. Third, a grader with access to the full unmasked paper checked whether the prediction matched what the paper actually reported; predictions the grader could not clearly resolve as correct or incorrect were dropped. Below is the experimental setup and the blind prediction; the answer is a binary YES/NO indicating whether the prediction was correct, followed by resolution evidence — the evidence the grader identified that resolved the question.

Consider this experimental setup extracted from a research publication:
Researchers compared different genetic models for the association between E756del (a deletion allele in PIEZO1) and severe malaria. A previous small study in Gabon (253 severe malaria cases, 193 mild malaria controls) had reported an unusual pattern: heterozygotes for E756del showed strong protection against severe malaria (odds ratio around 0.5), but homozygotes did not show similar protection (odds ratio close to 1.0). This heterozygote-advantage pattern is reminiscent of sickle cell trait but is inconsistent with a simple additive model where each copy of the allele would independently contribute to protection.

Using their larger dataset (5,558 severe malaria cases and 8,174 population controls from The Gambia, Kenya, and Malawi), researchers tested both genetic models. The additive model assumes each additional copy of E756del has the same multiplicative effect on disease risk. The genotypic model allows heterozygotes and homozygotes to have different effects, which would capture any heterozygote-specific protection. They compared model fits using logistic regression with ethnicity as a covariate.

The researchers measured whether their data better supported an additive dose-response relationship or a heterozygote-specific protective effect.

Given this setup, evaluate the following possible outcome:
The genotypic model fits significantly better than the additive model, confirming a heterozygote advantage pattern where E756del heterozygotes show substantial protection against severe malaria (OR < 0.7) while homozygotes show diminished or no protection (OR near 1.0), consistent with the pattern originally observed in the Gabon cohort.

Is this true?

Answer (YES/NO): NO